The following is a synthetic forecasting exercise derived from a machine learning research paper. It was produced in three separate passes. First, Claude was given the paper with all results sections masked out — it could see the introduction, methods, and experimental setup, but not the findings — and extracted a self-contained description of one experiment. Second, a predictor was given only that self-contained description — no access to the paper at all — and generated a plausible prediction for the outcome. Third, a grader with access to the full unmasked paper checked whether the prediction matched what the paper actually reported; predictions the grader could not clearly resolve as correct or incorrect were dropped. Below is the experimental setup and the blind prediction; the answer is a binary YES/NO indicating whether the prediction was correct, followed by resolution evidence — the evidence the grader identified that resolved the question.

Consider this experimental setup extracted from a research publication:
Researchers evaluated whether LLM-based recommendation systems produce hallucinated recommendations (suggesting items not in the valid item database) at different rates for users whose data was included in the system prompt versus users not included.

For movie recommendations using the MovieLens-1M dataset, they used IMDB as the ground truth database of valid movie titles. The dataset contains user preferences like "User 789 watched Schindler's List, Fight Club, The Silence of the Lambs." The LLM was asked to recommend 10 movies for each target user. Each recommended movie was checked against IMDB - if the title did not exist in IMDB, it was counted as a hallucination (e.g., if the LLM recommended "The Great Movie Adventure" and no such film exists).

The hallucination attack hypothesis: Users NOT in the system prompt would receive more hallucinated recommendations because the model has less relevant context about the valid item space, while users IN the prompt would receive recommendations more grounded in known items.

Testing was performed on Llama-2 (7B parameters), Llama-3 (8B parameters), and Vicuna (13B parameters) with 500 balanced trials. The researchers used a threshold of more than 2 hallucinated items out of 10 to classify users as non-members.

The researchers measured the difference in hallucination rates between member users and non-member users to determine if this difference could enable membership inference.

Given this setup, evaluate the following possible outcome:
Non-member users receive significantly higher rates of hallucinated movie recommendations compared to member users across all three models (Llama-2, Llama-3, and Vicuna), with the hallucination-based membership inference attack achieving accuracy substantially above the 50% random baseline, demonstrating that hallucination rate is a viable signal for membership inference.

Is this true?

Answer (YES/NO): NO